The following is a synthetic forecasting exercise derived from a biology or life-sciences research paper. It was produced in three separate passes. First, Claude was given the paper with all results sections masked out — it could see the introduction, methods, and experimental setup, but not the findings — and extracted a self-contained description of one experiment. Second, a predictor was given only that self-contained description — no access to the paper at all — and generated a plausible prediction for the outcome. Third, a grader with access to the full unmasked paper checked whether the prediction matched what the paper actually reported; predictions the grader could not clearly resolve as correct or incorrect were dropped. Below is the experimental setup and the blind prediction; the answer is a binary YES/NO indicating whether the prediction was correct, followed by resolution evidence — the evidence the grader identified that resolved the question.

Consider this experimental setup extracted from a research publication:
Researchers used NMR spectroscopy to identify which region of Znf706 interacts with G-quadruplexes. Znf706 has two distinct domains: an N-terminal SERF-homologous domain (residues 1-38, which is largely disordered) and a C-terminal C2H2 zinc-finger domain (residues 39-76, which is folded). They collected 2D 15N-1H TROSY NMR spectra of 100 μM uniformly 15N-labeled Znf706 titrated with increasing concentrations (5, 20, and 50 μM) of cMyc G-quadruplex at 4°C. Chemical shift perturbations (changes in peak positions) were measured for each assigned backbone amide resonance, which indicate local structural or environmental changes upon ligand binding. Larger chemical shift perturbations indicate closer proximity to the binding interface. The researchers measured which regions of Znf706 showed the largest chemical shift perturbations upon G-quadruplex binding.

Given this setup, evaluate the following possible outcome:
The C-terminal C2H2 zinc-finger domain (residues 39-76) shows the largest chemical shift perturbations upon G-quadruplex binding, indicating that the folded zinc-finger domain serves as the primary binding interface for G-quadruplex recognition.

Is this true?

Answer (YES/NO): NO